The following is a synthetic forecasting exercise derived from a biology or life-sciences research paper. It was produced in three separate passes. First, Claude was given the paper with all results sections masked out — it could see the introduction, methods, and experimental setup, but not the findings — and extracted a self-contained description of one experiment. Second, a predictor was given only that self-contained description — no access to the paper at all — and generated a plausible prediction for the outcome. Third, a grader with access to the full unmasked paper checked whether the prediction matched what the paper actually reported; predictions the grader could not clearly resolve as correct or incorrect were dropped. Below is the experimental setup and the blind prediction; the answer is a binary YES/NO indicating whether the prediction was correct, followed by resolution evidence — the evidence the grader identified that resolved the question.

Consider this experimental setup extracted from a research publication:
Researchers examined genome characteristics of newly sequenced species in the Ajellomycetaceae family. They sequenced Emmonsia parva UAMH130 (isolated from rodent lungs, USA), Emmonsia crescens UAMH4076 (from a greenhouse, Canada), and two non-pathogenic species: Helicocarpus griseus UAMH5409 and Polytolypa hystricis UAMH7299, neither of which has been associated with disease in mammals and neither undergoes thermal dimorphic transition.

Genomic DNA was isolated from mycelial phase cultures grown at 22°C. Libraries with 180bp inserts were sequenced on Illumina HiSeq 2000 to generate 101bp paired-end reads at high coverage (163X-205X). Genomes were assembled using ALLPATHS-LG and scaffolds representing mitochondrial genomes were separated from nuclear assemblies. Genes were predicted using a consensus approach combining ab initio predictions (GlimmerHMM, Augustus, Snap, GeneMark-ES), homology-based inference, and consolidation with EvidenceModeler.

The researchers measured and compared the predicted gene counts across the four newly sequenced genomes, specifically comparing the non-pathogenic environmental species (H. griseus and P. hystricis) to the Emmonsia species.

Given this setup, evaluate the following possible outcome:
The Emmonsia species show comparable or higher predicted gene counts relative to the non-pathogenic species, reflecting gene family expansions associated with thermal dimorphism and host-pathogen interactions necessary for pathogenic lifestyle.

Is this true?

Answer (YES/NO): NO